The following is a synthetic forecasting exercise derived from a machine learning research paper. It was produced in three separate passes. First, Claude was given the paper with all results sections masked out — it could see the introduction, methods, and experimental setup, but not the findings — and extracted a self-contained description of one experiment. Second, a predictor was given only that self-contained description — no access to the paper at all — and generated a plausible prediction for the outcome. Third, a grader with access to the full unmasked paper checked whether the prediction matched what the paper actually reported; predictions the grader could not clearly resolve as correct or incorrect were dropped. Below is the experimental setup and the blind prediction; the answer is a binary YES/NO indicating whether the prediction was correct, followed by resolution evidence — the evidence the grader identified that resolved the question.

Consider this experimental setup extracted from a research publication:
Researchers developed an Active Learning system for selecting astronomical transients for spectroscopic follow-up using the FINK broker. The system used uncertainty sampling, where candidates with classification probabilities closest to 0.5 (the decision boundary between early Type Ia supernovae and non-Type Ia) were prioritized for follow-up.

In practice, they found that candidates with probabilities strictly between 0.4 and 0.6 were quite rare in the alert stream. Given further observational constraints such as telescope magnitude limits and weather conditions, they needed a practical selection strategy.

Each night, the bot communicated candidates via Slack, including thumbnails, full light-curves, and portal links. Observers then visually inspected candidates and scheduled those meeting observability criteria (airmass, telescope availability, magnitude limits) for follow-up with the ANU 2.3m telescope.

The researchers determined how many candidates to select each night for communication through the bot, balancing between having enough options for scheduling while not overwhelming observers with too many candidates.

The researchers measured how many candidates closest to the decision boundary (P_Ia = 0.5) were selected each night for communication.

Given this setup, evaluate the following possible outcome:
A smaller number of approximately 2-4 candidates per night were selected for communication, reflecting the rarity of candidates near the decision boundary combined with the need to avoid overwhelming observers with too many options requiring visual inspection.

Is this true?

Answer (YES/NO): NO